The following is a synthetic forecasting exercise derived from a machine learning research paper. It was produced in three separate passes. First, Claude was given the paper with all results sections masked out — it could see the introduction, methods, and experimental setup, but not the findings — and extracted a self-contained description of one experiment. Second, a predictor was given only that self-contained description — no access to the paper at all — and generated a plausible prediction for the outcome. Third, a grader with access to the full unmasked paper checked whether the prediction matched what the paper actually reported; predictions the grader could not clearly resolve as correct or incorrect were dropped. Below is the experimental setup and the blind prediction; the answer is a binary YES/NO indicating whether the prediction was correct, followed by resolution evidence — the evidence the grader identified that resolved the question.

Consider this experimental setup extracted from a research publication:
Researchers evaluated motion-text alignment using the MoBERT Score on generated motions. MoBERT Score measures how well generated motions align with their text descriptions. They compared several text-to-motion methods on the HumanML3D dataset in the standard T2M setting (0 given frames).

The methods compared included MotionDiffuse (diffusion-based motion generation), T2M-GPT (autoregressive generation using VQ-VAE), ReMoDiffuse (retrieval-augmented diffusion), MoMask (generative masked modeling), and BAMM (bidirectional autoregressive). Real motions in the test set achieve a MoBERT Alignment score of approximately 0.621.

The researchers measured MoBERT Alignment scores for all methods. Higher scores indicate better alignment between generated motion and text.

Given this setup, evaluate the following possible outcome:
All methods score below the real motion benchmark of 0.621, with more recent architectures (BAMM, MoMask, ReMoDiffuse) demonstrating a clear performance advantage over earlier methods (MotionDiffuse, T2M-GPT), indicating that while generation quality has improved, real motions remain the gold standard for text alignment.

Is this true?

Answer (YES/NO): NO